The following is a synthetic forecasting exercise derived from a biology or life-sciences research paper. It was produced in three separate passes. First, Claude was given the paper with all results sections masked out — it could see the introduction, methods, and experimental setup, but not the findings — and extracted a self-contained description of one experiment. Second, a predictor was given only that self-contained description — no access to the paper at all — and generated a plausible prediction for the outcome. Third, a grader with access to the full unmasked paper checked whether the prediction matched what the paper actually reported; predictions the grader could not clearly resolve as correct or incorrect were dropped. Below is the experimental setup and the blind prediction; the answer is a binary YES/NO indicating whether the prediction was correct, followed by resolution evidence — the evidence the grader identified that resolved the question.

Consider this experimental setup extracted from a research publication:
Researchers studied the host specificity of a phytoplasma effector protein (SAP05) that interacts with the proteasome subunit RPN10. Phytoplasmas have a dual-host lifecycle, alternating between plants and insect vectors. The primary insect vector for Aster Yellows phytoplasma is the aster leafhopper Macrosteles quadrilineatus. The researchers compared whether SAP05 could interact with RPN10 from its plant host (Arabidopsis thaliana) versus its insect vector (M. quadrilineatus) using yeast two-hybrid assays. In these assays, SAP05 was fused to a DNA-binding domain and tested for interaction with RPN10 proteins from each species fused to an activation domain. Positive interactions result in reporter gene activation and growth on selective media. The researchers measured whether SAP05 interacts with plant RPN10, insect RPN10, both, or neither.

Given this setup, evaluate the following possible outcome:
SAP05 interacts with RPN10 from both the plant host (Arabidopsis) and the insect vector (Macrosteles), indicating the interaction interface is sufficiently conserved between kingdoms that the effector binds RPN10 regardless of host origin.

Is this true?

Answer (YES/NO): NO